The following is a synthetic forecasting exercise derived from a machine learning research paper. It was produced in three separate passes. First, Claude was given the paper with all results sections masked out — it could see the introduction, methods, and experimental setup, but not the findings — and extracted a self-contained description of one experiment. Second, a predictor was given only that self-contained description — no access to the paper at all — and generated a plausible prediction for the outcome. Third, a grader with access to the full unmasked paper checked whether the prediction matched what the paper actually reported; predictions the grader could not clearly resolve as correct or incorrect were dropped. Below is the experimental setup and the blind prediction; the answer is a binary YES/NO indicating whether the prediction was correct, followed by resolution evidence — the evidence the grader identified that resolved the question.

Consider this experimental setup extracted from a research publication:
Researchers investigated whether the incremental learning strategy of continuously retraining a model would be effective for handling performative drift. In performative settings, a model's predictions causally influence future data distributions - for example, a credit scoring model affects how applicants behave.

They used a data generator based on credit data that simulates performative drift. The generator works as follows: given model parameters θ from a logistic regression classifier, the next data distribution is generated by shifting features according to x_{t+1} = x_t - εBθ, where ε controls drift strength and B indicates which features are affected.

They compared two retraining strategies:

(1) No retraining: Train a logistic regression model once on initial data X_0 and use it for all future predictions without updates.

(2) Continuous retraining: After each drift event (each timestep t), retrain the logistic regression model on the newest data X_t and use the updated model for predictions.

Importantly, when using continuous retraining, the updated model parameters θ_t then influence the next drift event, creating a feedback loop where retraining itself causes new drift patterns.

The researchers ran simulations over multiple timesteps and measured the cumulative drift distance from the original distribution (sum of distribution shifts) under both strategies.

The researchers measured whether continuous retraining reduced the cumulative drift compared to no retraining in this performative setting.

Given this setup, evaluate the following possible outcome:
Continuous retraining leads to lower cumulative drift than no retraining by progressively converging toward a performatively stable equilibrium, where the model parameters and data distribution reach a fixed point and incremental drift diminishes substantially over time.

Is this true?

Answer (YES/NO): NO